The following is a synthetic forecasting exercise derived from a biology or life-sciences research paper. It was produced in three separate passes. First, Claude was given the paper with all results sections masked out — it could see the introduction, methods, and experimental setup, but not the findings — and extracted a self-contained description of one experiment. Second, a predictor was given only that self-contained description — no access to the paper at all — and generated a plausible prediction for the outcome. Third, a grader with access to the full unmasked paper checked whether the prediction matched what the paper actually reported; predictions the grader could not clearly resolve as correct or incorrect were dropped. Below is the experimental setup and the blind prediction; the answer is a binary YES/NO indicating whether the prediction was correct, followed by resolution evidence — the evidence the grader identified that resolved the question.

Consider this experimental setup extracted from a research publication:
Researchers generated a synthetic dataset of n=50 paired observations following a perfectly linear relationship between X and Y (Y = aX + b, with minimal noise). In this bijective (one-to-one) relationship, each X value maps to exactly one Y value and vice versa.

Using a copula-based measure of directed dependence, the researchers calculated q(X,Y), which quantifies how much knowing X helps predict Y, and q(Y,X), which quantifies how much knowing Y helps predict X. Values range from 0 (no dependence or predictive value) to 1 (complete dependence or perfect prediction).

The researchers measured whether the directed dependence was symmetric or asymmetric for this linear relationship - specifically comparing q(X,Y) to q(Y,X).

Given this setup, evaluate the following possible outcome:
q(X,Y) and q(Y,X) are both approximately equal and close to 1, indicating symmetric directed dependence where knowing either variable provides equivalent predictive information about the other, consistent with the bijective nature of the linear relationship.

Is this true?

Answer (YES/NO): YES